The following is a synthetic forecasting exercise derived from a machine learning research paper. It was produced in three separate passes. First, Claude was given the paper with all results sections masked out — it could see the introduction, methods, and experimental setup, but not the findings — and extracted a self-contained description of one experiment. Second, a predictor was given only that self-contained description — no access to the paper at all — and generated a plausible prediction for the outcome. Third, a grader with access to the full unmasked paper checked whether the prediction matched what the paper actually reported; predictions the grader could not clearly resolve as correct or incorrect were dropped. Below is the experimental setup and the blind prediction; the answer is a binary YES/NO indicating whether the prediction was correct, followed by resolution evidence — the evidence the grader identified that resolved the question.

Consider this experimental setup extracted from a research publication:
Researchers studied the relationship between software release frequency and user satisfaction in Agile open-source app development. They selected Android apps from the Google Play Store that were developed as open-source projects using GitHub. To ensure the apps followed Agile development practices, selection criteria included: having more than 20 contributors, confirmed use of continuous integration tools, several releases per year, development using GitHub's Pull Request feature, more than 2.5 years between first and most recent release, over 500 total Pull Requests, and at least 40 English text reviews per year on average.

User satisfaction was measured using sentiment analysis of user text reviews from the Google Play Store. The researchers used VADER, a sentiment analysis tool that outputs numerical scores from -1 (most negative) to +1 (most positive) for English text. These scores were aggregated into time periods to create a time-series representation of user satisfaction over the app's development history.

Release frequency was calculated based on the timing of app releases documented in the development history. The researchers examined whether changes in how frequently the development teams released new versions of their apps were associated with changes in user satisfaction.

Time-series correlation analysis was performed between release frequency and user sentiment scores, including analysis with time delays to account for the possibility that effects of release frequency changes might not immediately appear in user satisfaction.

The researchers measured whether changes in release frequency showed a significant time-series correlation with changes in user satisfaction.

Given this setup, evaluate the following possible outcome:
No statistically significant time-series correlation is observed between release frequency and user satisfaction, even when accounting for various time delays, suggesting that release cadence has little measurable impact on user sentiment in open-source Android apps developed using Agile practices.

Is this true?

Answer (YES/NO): YES